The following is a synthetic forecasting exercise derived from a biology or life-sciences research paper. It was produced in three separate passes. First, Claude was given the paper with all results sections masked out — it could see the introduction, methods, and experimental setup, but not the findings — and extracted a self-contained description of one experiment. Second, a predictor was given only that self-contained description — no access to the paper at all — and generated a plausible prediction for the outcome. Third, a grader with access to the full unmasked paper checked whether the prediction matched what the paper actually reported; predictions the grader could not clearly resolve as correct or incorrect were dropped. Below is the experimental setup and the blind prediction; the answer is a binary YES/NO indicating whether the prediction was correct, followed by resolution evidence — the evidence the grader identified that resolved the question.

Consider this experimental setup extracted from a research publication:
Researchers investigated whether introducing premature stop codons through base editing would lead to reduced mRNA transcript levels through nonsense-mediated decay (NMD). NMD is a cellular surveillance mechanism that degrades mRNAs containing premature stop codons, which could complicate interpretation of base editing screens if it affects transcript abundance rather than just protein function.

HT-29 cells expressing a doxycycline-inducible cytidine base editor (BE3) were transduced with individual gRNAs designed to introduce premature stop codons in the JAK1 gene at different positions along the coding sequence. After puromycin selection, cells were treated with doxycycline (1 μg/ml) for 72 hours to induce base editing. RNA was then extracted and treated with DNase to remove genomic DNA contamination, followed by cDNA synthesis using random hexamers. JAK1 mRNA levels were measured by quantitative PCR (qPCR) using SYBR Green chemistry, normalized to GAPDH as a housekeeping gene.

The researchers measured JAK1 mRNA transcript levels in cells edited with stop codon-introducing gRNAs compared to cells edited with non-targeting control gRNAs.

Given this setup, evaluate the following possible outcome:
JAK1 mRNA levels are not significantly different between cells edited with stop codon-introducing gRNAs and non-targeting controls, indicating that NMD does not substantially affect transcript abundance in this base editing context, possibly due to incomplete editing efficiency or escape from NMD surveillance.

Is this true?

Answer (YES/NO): NO